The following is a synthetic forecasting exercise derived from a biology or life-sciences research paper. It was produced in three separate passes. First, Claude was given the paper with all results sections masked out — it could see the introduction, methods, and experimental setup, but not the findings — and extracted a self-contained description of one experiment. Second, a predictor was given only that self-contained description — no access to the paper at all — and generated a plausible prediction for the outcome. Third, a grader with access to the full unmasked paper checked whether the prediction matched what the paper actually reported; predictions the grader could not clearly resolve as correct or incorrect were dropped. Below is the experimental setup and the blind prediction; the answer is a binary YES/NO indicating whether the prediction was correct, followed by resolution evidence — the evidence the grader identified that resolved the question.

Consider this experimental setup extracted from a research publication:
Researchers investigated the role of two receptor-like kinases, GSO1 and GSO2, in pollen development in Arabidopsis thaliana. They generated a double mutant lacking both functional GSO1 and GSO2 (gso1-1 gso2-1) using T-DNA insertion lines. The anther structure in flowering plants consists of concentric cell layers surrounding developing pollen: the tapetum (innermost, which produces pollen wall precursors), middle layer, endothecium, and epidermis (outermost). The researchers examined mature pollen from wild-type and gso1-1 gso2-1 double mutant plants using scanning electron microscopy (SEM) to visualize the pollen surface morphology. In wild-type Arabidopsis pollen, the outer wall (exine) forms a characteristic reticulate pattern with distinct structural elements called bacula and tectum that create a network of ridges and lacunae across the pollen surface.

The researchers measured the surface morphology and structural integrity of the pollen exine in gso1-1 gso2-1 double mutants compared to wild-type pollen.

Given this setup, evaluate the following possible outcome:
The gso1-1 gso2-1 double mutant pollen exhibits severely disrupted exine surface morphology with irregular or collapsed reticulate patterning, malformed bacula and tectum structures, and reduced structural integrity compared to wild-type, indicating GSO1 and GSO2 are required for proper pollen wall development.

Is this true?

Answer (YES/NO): NO